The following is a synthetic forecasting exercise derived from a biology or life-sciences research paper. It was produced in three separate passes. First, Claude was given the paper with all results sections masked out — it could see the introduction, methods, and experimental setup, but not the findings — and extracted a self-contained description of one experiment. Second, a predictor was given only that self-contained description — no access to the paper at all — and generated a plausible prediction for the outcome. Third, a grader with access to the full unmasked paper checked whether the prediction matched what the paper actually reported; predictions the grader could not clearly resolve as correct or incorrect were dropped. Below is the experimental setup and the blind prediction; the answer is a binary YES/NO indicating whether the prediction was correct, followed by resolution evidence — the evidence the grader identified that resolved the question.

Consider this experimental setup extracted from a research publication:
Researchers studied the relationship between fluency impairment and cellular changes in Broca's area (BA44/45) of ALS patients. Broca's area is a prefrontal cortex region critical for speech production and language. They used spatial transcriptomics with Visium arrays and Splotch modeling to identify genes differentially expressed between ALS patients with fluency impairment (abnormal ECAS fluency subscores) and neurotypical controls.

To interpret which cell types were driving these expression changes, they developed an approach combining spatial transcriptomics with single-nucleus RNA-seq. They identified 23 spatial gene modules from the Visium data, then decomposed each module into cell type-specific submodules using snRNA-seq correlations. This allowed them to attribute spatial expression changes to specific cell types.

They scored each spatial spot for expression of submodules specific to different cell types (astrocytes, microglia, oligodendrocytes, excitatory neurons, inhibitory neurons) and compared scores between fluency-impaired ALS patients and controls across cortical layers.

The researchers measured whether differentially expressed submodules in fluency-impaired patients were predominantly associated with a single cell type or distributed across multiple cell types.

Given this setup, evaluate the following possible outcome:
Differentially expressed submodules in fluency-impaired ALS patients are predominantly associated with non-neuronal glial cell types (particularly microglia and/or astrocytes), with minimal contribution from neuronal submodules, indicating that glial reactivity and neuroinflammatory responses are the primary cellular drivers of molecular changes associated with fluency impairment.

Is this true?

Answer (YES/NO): NO